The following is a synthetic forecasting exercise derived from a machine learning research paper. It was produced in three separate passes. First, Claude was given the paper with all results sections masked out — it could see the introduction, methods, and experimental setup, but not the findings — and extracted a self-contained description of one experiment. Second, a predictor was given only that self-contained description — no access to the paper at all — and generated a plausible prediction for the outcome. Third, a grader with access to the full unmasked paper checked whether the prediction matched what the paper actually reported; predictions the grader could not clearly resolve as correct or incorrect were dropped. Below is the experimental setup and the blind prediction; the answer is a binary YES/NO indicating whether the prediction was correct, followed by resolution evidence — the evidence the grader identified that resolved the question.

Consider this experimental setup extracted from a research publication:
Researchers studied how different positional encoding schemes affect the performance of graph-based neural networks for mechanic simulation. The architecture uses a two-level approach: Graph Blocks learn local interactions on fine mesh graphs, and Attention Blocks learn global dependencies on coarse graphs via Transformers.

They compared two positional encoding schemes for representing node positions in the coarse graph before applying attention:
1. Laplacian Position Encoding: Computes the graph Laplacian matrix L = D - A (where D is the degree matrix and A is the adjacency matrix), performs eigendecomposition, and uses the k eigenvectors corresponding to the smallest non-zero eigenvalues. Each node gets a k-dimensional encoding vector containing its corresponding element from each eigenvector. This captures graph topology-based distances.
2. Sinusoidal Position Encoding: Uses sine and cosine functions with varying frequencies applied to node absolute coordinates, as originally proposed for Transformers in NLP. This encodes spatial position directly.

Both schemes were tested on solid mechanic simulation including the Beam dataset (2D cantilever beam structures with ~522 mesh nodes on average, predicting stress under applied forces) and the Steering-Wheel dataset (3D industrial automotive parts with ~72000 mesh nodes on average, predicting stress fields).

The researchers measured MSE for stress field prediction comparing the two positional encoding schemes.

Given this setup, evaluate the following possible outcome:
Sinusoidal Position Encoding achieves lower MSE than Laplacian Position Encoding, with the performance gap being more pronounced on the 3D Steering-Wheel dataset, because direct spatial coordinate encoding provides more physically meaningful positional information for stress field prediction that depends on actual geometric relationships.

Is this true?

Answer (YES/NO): NO